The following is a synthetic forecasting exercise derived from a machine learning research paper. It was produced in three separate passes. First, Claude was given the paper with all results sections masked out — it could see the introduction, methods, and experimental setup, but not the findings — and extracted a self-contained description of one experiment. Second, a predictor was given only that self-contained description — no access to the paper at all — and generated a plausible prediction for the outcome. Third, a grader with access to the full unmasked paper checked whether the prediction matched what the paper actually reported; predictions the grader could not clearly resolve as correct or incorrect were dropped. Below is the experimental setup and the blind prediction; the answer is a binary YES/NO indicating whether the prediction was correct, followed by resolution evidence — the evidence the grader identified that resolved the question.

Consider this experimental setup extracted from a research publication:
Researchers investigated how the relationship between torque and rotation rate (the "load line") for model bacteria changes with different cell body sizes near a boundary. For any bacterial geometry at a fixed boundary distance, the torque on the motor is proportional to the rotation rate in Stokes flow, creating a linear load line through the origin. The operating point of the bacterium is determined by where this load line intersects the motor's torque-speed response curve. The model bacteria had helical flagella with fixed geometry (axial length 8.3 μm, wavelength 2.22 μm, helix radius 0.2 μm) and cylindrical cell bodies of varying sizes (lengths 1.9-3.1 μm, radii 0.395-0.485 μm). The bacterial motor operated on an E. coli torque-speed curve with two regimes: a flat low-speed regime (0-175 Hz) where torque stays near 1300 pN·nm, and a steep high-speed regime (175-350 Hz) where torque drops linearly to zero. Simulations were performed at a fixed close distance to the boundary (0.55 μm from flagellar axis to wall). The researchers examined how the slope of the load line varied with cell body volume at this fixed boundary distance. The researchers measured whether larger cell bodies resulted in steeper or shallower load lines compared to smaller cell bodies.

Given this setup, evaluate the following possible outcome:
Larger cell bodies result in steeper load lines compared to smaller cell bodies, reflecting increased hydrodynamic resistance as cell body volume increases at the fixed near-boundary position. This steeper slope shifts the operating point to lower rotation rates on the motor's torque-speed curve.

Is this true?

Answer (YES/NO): YES